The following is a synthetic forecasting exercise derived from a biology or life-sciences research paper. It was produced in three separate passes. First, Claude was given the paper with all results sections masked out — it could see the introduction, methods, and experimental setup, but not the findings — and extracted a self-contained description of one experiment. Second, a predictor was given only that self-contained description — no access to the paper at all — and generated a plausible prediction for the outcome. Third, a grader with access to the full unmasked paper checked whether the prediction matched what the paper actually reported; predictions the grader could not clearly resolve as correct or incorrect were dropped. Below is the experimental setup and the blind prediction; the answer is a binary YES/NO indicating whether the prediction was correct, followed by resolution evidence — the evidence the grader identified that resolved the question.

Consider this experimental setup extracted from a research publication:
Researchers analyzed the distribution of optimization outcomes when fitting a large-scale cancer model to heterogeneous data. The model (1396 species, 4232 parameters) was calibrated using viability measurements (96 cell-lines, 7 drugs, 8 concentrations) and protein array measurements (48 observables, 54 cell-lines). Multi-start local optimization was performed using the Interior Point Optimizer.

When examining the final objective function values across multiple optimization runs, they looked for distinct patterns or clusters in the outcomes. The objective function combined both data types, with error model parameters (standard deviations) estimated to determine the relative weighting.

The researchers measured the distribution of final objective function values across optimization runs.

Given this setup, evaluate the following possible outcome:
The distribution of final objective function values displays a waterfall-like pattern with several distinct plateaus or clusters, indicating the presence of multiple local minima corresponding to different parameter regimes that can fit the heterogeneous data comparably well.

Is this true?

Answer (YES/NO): NO